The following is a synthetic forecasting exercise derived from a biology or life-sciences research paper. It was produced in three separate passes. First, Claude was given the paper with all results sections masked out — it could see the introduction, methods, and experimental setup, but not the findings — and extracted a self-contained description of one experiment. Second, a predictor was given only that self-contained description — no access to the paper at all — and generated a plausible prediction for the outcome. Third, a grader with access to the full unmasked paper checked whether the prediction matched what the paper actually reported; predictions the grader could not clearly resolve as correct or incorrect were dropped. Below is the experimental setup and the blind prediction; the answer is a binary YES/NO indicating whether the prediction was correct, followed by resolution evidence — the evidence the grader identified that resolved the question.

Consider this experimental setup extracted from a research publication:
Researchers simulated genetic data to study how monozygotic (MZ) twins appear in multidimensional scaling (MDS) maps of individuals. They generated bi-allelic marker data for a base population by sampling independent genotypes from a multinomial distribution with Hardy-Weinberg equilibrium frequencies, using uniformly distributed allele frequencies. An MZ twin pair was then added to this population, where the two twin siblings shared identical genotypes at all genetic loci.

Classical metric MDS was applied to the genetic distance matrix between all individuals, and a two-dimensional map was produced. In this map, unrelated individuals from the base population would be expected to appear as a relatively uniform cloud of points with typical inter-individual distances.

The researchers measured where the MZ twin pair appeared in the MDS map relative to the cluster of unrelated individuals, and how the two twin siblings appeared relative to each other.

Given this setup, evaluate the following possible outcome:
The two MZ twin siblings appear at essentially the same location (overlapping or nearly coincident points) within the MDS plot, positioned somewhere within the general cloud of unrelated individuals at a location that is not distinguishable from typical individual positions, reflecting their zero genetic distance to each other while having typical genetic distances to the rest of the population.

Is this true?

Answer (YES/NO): NO